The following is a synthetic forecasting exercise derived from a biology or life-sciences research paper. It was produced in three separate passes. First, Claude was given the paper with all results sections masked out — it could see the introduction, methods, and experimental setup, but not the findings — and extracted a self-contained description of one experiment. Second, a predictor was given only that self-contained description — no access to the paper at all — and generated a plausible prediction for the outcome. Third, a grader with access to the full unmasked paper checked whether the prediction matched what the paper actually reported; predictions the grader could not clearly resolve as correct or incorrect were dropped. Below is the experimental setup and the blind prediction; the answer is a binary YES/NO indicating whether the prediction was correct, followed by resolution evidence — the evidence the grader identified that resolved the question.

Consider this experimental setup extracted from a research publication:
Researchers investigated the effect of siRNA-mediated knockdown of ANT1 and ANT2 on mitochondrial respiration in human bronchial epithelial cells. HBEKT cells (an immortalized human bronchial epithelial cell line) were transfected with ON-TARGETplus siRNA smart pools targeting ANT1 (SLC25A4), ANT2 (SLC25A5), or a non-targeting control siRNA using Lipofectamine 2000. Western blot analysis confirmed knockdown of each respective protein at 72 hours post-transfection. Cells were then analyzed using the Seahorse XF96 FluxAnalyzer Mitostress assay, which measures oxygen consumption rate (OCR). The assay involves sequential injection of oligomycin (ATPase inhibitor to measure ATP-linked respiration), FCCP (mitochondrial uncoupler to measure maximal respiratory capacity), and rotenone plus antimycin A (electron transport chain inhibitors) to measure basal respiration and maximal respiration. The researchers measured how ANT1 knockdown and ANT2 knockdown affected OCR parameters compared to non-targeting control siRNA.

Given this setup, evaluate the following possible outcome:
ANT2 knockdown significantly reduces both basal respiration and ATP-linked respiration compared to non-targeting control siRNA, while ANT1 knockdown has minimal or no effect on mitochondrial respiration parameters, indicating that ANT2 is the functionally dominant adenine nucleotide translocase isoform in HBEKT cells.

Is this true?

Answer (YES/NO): NO